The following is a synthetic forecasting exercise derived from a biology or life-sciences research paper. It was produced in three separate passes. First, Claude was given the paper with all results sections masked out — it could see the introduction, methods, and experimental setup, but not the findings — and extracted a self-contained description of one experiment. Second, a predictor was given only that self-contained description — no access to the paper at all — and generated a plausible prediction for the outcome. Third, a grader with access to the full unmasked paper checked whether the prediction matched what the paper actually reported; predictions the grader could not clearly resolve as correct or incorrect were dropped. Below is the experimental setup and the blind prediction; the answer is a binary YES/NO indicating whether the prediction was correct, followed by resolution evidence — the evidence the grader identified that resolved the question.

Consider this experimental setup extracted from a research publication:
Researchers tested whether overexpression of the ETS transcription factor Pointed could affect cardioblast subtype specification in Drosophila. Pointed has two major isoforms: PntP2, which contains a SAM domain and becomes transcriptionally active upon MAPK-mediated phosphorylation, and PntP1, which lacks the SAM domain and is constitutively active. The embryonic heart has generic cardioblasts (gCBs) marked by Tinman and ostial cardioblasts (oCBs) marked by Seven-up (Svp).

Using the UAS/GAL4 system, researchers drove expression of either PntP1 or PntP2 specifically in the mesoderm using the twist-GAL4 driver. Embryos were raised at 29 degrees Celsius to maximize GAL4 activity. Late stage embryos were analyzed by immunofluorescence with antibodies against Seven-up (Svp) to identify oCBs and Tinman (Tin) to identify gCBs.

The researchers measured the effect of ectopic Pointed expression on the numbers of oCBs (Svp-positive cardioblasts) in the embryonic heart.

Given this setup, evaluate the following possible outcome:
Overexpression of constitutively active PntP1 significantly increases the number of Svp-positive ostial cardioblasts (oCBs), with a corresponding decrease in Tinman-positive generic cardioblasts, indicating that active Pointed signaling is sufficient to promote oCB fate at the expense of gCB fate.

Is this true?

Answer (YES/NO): NO